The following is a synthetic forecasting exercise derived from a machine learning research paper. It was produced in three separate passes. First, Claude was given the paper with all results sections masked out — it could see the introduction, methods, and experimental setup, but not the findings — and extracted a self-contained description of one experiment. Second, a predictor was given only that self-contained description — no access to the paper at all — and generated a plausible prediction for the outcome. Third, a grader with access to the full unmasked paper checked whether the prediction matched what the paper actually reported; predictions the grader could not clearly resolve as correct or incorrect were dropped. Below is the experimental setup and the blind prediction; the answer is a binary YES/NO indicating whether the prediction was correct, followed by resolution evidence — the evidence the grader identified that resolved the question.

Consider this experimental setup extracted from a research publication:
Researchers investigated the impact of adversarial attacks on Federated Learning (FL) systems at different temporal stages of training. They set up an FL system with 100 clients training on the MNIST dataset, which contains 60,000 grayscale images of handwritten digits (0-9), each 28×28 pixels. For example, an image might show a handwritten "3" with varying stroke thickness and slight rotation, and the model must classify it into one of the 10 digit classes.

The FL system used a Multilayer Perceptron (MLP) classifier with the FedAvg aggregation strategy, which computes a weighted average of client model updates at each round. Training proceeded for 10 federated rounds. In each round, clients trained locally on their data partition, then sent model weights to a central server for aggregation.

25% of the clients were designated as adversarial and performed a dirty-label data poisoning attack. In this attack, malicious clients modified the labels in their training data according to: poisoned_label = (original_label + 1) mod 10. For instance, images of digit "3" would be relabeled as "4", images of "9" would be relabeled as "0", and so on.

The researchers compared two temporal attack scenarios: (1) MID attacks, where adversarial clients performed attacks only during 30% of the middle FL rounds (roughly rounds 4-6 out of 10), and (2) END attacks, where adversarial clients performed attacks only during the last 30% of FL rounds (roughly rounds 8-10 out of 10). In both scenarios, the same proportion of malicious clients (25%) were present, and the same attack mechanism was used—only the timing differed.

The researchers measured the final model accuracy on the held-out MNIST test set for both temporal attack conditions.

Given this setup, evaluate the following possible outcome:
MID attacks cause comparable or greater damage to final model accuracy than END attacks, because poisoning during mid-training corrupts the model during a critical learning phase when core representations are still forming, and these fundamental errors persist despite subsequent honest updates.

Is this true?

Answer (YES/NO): NO